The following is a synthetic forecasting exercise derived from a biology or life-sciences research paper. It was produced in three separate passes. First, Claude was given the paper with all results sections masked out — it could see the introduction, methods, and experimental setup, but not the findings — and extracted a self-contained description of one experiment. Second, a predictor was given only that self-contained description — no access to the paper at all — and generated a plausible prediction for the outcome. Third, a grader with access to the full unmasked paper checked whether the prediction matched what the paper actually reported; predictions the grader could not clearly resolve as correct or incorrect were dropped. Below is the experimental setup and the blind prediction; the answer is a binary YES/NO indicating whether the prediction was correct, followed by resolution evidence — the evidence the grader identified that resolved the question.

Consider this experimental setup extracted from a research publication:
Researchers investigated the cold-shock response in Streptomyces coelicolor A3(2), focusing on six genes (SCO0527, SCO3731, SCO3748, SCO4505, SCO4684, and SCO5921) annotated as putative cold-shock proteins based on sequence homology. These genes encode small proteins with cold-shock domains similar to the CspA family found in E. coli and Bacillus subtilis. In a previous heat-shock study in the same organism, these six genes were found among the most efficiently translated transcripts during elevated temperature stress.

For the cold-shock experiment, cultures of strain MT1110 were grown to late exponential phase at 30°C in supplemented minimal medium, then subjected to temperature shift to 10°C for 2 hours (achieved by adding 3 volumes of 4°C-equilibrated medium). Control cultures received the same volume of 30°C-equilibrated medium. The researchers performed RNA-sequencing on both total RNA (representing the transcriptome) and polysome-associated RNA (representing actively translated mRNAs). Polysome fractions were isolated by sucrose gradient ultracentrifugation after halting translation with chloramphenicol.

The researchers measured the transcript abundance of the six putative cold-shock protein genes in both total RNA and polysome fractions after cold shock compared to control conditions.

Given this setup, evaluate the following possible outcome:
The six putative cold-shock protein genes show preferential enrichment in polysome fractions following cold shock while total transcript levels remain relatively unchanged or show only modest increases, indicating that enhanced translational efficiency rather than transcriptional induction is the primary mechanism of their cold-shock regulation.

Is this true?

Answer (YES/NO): NO